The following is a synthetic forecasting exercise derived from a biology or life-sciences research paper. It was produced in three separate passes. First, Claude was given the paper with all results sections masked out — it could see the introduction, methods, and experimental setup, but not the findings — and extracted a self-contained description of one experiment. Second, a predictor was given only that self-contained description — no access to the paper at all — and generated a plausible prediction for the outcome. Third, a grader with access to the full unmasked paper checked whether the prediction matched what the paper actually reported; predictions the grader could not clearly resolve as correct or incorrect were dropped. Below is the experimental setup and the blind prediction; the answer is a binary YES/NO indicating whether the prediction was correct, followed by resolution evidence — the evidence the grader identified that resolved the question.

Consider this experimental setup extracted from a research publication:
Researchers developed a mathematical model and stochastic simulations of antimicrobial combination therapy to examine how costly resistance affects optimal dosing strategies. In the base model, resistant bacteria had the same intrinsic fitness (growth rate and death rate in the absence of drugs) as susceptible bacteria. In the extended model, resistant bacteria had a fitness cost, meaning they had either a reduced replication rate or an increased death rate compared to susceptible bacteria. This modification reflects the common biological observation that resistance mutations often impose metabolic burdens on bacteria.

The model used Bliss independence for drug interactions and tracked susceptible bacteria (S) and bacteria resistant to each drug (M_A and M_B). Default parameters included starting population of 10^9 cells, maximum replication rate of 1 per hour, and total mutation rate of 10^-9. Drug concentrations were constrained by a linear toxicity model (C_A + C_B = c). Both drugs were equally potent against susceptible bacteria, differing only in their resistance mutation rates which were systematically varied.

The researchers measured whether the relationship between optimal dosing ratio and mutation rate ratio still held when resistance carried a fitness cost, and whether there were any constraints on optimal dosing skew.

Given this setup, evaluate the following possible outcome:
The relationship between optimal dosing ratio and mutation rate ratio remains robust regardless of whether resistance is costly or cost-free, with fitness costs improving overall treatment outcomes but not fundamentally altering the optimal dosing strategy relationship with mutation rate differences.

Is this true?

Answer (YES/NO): NO